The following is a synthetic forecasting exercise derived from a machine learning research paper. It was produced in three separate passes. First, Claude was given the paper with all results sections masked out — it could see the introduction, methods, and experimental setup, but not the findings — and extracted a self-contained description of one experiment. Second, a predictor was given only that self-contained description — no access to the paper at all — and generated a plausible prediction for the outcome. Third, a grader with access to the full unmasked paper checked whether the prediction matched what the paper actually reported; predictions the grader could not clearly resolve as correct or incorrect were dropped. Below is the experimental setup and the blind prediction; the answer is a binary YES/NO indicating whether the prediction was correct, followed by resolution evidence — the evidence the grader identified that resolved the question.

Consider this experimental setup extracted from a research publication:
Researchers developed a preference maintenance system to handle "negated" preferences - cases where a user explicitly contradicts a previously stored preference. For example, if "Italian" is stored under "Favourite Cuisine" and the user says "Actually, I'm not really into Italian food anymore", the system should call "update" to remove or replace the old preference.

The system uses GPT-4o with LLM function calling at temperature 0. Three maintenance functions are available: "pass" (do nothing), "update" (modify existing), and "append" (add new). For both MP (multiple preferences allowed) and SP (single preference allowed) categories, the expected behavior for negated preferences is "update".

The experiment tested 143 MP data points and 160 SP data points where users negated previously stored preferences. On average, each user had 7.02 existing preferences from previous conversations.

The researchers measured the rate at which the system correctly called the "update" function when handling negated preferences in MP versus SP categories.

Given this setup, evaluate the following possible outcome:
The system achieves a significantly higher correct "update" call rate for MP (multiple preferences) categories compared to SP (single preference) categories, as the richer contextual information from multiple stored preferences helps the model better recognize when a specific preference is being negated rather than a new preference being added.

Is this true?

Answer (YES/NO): NO